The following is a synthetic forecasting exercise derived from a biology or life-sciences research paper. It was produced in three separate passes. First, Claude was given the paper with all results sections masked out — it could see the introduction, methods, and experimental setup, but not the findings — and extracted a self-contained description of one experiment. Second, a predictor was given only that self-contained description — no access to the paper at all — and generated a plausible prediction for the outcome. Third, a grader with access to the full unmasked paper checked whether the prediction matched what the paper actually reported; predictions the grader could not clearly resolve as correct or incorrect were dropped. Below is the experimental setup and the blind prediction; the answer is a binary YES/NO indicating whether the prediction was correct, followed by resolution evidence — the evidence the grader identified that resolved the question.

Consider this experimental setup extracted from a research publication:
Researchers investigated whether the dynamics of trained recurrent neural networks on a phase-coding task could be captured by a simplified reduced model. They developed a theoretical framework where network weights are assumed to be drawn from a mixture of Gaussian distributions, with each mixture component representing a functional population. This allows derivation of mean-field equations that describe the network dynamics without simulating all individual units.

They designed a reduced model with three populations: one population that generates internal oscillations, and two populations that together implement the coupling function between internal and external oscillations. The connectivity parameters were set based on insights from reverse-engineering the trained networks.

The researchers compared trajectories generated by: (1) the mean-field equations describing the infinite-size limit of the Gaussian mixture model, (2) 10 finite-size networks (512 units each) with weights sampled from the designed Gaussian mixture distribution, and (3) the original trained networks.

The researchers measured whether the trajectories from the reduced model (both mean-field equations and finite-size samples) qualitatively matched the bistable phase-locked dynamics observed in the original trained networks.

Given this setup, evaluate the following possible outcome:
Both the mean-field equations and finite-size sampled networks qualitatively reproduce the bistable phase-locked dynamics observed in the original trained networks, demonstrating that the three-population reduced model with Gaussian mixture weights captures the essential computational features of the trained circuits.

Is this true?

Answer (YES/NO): YES